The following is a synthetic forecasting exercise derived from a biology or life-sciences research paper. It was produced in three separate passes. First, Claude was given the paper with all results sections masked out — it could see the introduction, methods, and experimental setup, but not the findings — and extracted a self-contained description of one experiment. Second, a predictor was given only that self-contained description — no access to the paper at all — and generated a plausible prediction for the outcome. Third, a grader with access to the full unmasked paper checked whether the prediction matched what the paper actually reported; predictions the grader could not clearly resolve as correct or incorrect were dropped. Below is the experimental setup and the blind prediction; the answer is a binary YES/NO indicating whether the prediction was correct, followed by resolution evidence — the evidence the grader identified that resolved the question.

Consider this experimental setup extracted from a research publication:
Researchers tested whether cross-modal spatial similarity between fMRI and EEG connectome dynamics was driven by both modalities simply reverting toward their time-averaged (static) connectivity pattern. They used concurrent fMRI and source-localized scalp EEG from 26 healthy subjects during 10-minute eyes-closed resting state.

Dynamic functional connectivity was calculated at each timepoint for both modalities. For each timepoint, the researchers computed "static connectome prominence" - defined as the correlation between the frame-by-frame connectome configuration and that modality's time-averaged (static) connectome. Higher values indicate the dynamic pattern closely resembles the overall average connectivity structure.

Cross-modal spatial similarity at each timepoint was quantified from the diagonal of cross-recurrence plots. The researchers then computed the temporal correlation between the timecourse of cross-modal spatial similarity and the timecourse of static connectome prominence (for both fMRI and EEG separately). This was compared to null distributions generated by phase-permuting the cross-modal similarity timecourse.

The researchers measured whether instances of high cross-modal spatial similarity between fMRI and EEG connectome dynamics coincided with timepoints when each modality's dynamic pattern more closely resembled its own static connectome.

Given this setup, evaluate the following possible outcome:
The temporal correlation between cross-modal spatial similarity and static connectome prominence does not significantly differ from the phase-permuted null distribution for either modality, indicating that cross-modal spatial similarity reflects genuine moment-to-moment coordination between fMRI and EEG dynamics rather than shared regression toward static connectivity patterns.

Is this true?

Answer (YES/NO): YES